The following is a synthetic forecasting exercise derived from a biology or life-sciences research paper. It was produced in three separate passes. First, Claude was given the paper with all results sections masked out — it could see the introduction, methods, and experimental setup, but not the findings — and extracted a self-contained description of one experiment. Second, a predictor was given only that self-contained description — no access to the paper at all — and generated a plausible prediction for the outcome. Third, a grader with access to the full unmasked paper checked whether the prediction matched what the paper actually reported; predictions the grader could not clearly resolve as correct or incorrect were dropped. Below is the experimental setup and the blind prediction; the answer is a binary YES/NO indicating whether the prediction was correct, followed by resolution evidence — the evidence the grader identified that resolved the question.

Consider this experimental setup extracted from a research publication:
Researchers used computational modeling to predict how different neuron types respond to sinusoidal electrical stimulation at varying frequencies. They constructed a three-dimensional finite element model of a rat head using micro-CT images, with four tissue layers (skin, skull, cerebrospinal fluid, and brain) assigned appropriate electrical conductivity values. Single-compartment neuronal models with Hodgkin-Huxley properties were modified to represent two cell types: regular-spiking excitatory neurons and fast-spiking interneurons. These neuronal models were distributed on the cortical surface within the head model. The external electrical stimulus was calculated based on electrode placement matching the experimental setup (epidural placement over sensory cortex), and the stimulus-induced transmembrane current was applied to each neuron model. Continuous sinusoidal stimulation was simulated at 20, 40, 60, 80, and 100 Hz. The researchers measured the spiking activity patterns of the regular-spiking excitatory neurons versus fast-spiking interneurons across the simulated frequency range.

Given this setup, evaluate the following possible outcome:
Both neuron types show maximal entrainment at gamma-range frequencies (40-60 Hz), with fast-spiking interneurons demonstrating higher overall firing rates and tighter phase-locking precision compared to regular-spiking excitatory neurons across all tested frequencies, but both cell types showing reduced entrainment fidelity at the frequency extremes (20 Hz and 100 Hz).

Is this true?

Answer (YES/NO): NO